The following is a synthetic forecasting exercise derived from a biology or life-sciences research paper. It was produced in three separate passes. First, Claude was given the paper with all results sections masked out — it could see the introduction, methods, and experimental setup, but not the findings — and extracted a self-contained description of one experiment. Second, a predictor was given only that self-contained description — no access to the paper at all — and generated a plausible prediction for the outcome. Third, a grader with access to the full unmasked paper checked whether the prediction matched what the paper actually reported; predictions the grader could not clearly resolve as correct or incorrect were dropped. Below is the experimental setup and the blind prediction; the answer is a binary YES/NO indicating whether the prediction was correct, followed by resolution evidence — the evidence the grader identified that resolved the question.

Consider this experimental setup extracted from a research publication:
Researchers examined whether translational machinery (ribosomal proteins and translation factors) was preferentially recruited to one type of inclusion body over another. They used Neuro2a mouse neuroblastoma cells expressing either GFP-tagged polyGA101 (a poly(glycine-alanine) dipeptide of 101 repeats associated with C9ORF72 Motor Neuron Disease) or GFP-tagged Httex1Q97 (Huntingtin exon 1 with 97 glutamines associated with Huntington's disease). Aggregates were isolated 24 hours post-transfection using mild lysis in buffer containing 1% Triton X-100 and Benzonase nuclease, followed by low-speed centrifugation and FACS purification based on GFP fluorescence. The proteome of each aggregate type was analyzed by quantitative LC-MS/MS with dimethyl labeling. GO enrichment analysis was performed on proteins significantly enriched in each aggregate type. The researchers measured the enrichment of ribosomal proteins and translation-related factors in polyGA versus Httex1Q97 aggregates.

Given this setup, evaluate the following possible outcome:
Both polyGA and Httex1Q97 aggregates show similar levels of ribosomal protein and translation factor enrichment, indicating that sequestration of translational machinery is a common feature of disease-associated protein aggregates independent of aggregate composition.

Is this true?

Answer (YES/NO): NO